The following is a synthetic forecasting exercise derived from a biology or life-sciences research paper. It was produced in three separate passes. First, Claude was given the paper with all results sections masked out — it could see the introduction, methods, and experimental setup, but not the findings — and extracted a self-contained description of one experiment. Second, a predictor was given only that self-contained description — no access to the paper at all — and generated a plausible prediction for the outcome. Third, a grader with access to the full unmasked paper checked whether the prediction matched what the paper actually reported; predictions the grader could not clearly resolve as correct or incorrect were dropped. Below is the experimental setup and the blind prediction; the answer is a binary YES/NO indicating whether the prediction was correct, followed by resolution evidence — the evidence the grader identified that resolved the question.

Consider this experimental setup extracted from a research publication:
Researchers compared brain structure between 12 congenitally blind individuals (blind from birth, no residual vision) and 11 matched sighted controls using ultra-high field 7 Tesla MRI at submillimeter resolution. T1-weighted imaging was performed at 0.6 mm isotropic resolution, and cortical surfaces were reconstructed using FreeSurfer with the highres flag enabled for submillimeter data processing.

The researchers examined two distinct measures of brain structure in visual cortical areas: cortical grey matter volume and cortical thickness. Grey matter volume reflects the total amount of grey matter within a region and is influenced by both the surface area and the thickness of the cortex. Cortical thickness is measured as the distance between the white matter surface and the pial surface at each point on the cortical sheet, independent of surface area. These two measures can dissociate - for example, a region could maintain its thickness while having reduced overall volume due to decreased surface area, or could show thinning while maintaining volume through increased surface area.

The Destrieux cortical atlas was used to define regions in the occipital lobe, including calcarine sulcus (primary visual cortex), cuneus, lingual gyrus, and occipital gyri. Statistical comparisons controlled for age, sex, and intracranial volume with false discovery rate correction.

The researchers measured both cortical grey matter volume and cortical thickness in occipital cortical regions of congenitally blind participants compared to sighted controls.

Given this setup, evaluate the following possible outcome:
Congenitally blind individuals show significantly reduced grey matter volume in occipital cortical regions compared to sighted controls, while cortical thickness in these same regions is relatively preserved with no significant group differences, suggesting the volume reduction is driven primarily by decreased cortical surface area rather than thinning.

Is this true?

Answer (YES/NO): YES